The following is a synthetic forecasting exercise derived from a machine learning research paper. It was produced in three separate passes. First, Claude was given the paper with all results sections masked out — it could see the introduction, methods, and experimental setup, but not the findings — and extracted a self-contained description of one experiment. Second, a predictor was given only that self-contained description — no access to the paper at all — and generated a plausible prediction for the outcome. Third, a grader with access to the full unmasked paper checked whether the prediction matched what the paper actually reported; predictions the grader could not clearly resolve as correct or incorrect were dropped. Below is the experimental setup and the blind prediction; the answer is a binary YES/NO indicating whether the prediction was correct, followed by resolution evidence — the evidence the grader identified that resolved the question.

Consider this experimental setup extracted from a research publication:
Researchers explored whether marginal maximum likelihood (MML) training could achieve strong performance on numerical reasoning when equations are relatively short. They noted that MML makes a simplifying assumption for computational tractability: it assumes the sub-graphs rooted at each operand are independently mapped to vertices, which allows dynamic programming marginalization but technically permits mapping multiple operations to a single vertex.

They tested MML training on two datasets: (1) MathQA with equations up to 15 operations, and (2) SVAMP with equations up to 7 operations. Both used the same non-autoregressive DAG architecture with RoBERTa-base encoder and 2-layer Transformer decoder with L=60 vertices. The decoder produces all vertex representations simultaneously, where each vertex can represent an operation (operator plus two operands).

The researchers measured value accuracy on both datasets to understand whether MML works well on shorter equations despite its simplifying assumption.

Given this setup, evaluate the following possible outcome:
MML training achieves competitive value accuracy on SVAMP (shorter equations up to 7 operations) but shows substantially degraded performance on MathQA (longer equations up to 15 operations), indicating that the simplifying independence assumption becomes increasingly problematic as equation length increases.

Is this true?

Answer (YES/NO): YES